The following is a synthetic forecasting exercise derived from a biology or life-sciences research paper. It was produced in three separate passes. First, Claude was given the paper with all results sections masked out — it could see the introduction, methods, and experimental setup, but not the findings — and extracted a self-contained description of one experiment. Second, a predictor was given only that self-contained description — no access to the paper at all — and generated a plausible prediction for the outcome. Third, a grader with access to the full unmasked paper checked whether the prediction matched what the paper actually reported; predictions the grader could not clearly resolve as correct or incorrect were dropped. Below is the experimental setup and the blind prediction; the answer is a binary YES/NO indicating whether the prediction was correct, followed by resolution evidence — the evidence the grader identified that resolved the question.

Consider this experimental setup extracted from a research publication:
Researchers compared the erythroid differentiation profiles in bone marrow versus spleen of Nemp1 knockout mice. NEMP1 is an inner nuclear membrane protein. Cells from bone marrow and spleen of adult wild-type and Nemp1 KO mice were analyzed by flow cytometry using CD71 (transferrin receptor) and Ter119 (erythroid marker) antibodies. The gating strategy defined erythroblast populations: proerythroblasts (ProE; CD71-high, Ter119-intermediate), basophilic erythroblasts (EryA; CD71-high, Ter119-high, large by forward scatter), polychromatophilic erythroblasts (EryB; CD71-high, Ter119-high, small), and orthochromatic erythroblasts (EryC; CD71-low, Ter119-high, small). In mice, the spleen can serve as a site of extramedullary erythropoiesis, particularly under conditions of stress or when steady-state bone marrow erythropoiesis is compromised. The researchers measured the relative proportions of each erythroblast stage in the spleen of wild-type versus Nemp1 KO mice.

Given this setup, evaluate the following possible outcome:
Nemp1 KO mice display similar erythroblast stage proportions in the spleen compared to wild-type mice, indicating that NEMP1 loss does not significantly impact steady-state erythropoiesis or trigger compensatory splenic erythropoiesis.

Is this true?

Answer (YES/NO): NO